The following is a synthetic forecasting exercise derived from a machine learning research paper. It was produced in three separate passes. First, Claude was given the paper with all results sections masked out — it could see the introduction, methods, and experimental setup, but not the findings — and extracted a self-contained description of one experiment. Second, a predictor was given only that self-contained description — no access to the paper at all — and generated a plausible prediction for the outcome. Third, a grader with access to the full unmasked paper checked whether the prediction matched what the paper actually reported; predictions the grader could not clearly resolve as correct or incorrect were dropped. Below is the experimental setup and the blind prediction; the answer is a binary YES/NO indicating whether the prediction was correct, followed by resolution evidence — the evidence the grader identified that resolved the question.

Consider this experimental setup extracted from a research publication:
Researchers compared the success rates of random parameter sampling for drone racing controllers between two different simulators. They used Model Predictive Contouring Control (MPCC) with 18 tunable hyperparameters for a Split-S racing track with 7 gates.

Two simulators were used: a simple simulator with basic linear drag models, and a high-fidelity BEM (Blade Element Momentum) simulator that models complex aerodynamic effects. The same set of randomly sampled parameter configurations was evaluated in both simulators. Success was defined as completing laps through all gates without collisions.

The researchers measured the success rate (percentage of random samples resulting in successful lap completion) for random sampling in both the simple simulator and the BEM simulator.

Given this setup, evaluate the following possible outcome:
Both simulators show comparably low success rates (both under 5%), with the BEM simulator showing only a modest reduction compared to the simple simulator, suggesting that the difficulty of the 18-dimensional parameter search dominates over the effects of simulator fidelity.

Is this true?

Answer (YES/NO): NO